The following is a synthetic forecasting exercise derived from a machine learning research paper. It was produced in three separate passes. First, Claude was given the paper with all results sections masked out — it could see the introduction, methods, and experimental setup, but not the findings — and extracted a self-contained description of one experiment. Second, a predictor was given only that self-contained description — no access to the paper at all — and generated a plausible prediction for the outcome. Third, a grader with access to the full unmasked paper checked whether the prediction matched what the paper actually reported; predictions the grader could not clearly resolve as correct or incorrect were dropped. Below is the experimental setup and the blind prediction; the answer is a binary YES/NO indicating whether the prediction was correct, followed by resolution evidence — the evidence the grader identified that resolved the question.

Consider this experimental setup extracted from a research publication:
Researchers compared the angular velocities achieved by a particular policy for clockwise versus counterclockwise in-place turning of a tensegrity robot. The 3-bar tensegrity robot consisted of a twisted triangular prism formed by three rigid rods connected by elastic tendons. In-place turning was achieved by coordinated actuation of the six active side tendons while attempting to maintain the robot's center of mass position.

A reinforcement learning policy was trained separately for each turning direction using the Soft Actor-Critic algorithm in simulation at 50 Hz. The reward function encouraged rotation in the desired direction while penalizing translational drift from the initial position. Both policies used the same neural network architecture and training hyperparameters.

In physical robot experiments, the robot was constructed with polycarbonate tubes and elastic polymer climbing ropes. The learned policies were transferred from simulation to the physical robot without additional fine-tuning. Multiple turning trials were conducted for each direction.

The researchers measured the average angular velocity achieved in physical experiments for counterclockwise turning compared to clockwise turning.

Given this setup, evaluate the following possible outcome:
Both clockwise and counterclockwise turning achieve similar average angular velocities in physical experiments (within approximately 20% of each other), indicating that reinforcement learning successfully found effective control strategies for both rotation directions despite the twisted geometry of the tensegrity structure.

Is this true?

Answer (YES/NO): NO